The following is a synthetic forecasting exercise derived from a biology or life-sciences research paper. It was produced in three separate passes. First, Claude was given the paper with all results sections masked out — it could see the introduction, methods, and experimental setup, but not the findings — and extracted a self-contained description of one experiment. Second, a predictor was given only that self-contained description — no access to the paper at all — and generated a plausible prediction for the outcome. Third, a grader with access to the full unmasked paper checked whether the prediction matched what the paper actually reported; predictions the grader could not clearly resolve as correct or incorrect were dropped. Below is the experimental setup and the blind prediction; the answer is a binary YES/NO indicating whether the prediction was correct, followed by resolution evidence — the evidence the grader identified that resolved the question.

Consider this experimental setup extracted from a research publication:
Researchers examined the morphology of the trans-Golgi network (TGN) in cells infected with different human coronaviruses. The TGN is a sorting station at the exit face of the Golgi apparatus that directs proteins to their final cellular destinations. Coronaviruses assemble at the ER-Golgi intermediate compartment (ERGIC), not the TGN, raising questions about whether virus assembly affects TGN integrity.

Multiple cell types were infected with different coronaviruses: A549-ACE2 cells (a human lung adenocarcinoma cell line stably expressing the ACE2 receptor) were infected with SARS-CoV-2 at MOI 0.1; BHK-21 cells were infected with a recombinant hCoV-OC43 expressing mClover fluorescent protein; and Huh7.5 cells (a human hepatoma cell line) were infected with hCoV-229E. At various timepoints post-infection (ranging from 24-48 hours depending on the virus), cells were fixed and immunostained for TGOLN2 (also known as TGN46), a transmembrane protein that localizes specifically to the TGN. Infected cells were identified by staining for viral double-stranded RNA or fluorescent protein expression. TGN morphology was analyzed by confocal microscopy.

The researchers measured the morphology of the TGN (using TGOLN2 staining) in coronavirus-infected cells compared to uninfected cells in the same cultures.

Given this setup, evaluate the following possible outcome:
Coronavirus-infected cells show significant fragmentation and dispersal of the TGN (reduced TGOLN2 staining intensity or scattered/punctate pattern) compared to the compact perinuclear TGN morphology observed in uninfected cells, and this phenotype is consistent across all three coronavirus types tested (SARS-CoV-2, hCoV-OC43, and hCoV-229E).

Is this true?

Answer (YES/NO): YES